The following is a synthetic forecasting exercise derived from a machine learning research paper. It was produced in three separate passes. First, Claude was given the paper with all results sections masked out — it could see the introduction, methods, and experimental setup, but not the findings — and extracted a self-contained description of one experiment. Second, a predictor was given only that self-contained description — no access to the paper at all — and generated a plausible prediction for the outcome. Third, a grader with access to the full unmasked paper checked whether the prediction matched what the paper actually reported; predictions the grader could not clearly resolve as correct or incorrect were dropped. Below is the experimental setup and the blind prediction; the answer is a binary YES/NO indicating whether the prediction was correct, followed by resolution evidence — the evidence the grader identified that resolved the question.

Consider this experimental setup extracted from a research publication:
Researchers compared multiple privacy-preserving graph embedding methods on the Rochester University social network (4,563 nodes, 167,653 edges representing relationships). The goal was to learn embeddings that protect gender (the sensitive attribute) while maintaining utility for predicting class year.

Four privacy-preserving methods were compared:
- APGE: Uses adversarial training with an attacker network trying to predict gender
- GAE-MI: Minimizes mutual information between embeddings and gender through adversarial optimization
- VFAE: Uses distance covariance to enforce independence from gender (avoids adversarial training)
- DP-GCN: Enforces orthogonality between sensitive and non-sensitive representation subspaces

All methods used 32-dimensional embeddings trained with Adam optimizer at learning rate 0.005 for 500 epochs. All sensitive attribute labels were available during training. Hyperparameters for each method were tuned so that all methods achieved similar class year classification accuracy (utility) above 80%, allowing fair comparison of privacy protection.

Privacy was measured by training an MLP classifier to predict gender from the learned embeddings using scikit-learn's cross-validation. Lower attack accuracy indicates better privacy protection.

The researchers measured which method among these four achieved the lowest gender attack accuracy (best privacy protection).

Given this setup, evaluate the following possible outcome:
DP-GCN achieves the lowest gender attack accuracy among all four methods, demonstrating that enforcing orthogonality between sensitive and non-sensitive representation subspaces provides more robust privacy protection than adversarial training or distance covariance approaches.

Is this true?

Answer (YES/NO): NO